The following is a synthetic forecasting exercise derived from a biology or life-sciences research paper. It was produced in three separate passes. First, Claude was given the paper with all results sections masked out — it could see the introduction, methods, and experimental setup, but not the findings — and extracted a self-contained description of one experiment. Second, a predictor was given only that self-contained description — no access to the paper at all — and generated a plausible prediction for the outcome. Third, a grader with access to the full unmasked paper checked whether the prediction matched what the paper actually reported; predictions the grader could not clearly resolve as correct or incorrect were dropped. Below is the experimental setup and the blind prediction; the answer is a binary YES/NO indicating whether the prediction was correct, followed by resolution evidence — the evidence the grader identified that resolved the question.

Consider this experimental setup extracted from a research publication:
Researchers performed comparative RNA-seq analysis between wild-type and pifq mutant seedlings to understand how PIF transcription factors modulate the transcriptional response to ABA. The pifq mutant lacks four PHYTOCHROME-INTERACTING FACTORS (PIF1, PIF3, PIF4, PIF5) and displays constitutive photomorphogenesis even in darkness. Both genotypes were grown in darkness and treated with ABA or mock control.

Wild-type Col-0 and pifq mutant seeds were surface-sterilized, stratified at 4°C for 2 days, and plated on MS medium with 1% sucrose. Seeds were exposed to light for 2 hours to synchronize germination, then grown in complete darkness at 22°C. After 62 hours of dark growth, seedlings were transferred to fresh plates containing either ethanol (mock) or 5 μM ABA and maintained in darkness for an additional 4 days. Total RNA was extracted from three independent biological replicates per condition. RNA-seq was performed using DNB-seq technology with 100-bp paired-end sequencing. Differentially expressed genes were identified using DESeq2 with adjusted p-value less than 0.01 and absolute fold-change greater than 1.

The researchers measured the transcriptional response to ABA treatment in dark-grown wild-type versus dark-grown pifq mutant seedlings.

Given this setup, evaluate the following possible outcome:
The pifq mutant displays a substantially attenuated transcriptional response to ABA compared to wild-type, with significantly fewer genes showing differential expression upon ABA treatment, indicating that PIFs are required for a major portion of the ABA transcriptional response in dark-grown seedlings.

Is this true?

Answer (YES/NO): NO